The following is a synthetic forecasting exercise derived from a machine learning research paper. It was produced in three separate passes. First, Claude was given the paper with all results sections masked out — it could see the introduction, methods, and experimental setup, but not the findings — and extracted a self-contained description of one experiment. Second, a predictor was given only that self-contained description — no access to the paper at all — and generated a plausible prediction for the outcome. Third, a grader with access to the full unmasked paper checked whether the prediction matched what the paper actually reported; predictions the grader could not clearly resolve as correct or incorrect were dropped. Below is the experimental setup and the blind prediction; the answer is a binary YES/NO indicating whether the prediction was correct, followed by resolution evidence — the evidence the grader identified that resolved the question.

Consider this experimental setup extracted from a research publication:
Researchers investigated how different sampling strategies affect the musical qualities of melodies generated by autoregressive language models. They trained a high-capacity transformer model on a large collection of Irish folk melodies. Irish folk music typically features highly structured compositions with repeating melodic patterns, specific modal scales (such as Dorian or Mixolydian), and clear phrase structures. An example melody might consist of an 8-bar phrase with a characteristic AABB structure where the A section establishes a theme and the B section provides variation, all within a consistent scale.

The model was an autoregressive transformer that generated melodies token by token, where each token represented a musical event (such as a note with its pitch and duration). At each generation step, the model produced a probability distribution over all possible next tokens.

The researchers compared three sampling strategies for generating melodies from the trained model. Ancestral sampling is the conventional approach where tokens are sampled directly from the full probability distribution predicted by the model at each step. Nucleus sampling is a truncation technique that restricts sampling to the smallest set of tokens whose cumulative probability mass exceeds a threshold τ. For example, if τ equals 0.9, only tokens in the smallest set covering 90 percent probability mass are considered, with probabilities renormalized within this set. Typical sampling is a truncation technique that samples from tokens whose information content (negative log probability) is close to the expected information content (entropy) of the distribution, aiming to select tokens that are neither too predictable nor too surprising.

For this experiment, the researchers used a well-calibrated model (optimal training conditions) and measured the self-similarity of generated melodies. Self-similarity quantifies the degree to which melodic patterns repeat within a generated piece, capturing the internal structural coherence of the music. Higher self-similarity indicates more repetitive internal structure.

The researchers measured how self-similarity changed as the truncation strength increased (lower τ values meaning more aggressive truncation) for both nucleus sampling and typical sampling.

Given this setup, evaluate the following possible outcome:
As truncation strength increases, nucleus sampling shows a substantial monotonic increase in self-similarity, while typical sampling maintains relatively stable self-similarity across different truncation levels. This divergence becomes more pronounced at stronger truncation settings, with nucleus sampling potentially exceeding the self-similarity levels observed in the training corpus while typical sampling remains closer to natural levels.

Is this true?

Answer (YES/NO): NO